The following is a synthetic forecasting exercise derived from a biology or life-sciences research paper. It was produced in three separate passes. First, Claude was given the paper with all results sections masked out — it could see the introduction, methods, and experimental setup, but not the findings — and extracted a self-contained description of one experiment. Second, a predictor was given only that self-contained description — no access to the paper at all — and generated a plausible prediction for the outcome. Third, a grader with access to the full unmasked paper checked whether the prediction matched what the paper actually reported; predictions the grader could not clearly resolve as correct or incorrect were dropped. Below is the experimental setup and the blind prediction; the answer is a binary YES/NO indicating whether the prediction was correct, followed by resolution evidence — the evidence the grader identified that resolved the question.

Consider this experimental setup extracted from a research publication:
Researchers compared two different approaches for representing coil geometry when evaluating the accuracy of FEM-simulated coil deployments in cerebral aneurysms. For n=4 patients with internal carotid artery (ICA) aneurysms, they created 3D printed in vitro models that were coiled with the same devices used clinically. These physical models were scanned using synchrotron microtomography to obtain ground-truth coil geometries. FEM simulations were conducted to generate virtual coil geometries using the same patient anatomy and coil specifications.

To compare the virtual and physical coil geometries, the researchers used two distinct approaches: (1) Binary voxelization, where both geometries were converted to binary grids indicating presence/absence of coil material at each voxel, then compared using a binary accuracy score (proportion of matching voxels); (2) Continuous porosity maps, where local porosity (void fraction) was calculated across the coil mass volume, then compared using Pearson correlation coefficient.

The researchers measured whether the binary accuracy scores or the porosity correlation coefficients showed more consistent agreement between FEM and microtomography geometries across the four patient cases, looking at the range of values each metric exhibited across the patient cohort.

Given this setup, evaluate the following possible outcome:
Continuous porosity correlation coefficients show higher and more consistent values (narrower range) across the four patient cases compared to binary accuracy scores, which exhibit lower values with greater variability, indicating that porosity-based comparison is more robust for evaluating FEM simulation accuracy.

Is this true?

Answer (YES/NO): NO